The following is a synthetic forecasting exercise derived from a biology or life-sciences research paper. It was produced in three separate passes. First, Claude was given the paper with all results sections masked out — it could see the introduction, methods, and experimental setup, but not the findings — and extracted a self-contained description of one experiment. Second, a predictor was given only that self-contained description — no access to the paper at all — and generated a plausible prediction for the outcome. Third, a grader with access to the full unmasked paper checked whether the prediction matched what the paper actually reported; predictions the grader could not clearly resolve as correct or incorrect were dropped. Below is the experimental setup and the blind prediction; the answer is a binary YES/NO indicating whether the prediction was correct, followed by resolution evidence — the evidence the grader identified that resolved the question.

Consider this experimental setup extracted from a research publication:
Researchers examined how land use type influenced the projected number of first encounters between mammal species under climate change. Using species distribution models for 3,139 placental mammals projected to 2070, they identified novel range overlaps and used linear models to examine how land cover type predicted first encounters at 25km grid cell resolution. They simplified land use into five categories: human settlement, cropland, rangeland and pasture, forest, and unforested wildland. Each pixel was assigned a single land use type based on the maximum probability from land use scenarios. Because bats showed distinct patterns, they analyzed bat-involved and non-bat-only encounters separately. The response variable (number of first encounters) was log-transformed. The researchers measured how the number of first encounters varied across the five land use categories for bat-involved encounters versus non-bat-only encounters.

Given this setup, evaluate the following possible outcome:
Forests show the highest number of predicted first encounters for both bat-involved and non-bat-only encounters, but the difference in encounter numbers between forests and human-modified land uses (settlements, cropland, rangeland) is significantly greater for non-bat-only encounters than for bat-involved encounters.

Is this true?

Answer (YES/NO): NO